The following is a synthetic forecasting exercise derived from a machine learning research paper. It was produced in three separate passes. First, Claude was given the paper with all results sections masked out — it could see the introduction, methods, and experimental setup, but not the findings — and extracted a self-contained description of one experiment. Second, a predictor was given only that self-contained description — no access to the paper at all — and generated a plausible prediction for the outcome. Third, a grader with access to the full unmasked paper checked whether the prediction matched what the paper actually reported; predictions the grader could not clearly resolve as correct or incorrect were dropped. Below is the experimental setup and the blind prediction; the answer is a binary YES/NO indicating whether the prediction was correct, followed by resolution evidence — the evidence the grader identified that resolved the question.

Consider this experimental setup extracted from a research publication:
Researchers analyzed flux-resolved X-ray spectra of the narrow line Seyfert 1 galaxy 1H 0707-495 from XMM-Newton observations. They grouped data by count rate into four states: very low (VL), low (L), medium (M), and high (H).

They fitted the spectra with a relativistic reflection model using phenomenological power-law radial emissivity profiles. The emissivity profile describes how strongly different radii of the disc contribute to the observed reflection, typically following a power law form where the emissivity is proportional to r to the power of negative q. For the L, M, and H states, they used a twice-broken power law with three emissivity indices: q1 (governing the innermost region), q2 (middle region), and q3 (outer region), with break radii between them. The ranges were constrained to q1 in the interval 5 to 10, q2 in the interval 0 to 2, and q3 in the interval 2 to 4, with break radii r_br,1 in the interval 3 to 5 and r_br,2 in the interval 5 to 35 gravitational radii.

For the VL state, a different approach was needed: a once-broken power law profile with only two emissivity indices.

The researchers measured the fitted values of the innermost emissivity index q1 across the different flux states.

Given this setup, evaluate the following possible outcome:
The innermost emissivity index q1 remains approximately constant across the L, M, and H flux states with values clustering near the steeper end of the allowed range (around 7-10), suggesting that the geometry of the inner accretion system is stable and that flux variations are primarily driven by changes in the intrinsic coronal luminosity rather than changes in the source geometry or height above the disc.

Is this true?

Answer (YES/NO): NO